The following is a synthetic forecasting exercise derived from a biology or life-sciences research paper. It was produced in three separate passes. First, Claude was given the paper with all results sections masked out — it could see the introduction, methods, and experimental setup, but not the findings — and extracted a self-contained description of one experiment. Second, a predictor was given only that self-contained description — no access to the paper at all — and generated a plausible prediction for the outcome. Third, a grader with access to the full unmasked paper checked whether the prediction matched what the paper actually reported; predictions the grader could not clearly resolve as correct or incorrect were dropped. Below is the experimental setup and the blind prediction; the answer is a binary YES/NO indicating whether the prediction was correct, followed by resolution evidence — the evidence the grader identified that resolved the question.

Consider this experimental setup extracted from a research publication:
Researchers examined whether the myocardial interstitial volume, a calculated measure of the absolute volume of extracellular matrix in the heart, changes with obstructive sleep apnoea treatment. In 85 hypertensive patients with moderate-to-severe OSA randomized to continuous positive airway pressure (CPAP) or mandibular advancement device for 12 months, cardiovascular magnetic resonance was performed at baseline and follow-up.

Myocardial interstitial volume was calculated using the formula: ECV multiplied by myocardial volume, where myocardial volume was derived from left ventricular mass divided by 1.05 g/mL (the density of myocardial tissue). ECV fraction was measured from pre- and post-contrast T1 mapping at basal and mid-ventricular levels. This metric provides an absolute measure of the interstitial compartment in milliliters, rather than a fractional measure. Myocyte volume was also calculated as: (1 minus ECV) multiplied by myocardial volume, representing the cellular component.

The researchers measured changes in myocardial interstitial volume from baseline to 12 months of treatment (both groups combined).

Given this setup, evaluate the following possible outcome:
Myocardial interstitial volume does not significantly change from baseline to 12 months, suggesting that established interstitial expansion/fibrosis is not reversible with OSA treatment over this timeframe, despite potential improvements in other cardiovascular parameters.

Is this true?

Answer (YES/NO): NO